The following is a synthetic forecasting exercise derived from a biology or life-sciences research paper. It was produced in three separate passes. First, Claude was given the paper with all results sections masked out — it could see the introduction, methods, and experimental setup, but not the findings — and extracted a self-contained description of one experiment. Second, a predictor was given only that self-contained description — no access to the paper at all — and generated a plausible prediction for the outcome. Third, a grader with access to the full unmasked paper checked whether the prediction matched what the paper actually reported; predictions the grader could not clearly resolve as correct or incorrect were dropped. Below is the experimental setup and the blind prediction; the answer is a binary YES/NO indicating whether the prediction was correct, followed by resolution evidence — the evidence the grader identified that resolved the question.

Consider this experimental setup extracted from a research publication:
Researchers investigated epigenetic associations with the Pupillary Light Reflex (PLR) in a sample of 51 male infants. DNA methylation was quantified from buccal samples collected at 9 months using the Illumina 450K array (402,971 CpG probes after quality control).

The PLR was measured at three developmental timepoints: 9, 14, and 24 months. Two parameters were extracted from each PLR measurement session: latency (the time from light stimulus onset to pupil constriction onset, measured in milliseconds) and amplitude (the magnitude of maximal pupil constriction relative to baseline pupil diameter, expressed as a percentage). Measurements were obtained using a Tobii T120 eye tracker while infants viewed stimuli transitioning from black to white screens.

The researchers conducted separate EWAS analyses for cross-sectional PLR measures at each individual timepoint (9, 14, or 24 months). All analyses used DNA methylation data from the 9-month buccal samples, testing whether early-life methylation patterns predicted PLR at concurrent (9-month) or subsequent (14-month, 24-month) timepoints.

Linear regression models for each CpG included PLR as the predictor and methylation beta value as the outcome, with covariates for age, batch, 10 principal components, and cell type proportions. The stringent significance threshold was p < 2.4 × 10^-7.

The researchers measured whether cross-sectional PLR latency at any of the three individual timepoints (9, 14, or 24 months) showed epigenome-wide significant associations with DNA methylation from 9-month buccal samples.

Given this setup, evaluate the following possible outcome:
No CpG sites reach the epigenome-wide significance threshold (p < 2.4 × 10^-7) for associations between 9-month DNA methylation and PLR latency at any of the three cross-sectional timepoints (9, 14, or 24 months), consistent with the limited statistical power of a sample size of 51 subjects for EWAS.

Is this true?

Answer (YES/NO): NO